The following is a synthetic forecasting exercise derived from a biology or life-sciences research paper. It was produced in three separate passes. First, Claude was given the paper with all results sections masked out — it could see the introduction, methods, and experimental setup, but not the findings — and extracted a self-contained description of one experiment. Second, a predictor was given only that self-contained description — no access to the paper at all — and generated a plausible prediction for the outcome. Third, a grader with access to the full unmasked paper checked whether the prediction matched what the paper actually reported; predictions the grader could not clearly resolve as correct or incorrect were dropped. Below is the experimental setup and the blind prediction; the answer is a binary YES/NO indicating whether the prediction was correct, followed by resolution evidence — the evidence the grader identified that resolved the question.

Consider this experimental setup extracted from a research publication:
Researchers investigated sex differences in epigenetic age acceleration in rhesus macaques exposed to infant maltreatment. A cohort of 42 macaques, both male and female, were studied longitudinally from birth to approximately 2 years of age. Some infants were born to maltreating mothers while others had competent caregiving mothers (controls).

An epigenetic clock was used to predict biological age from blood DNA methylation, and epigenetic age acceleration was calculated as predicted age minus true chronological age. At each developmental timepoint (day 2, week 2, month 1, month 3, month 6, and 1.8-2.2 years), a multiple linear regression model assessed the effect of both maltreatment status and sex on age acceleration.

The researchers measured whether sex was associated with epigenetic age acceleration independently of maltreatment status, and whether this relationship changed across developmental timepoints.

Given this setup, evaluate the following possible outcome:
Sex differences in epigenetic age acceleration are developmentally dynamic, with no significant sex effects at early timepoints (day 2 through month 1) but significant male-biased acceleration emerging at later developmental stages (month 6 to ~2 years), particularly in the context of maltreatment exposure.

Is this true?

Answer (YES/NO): NO